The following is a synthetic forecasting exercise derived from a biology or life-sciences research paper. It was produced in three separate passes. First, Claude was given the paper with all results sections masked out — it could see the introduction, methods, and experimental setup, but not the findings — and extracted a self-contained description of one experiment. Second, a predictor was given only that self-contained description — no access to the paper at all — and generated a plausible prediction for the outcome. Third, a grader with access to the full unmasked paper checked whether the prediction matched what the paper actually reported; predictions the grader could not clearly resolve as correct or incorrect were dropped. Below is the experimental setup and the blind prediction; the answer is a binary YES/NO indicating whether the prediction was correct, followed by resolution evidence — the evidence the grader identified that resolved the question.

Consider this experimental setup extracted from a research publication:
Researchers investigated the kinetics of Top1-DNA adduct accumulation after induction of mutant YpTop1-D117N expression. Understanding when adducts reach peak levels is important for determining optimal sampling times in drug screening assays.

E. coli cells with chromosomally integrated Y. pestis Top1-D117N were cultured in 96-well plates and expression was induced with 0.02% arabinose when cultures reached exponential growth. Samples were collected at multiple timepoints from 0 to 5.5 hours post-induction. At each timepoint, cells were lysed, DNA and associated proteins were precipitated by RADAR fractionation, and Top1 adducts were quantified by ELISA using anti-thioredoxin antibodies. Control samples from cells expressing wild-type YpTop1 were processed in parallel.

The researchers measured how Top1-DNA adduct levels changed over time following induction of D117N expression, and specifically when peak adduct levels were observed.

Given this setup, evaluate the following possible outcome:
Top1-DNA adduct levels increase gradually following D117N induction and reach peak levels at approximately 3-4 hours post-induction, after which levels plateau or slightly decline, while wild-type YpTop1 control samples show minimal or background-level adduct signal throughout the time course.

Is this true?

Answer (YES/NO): NO